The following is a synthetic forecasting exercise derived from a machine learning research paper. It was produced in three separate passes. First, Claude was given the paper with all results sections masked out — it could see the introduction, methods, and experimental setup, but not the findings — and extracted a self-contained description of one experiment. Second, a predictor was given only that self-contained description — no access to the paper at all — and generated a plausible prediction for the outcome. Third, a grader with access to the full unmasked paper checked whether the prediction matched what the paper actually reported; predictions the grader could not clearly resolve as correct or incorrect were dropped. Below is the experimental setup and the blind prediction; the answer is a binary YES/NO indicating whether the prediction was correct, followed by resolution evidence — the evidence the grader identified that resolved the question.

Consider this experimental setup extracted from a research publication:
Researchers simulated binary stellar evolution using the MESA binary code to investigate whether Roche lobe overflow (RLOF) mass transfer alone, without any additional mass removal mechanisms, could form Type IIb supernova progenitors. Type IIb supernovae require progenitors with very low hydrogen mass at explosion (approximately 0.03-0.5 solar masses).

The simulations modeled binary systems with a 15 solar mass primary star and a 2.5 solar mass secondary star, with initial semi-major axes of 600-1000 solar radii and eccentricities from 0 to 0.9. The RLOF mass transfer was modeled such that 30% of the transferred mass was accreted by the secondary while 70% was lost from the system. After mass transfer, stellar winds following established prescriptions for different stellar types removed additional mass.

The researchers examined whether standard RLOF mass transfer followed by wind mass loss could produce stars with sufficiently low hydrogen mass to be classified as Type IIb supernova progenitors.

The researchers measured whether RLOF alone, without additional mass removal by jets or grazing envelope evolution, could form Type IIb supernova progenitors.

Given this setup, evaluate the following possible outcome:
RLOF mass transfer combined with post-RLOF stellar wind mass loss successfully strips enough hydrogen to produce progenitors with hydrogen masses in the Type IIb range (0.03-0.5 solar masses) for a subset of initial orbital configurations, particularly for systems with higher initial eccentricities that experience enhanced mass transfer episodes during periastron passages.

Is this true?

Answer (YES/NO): NO